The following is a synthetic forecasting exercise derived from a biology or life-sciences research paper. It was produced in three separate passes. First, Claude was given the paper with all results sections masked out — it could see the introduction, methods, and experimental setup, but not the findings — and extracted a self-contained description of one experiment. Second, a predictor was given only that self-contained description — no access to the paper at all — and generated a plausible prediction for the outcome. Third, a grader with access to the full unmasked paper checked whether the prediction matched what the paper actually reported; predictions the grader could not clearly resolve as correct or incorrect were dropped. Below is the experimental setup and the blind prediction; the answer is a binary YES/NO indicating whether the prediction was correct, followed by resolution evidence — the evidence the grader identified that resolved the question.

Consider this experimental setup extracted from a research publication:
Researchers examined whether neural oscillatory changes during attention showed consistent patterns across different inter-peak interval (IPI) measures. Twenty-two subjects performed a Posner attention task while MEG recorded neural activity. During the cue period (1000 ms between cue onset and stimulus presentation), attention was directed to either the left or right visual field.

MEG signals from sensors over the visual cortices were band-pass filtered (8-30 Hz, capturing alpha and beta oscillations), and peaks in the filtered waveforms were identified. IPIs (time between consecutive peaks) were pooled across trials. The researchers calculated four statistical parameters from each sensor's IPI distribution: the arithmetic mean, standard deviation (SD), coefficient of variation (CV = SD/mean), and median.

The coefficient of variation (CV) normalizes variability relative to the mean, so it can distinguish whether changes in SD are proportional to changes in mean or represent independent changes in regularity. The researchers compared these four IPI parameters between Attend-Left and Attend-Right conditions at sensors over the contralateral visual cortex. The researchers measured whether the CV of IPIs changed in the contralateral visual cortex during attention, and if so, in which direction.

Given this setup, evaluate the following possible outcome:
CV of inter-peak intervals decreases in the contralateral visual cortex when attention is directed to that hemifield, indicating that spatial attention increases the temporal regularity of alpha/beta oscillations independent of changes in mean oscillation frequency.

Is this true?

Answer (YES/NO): YES